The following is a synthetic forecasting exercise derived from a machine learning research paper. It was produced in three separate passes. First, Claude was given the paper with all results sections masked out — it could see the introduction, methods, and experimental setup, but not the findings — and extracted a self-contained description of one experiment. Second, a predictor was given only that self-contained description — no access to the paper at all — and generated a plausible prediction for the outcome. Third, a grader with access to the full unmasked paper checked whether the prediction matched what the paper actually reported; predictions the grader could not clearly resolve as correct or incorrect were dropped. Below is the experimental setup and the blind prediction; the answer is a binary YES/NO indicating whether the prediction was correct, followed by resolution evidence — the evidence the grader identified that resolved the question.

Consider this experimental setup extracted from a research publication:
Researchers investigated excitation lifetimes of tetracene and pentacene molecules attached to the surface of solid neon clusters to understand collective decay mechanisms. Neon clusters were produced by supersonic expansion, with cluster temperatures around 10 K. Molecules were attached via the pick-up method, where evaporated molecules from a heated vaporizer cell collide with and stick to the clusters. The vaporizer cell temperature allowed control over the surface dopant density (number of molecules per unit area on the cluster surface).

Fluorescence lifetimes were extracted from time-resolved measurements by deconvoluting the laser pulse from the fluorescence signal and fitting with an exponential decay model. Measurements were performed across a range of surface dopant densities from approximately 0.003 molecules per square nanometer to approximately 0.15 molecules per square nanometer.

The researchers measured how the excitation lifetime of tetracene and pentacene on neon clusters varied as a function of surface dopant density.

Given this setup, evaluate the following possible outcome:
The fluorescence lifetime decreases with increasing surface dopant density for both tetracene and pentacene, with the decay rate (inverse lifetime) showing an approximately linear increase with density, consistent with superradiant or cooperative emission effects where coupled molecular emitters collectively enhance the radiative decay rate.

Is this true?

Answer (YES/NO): NO